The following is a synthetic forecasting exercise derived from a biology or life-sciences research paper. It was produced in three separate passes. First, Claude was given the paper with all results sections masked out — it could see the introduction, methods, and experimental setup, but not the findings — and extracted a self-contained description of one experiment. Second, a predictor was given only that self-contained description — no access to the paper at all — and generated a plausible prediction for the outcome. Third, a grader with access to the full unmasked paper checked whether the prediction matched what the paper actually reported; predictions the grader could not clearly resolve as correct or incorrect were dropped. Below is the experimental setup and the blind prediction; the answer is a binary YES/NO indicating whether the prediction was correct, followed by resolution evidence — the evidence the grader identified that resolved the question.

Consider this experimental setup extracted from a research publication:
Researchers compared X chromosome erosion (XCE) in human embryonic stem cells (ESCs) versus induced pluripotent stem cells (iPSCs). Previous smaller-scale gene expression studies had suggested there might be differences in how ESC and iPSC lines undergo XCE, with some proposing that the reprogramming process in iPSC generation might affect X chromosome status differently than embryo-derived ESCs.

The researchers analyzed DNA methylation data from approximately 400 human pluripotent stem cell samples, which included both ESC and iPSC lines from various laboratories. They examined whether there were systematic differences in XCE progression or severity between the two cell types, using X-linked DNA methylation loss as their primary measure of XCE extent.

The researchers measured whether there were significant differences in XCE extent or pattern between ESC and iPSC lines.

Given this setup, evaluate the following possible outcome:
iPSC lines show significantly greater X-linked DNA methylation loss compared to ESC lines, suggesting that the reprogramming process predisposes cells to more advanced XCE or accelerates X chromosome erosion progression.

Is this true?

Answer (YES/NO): NO